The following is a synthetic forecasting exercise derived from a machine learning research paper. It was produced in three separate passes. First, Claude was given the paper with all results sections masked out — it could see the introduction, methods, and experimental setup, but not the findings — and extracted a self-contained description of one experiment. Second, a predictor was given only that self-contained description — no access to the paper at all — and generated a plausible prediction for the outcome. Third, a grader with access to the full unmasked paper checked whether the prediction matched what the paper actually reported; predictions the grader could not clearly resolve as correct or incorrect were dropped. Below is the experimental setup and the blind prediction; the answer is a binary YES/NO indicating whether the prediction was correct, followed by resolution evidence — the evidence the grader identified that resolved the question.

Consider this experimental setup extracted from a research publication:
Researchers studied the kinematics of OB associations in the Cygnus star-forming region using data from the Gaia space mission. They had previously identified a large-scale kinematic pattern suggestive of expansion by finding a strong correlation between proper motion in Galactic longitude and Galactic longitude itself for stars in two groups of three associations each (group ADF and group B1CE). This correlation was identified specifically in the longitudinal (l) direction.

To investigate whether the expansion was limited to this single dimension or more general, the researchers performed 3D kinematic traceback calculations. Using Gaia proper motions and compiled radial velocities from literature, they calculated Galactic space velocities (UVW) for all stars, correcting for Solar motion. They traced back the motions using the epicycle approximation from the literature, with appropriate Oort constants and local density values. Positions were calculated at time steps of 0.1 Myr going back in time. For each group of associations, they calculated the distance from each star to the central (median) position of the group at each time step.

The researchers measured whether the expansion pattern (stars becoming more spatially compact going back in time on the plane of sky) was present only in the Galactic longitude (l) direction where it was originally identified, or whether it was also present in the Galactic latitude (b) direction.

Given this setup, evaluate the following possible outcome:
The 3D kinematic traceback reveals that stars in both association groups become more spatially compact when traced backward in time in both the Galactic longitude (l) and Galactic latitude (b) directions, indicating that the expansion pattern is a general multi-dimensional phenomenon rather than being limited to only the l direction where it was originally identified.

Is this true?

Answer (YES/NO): YES